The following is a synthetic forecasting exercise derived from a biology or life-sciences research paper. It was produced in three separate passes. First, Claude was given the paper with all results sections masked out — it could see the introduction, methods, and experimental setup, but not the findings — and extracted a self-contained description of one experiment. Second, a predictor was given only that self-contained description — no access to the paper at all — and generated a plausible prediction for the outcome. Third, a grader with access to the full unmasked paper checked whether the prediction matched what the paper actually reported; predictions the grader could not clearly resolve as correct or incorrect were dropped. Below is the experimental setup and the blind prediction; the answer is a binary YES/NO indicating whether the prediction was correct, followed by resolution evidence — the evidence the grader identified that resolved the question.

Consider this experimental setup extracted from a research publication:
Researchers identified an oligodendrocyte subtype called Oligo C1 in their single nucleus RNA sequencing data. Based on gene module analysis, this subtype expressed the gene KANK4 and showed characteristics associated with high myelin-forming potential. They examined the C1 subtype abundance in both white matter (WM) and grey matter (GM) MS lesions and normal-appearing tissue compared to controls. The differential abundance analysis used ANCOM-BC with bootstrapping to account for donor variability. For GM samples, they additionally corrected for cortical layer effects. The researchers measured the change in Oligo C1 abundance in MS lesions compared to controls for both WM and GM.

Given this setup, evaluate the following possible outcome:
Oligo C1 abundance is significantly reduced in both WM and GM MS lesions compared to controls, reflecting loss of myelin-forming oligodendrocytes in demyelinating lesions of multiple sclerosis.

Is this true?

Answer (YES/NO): YES